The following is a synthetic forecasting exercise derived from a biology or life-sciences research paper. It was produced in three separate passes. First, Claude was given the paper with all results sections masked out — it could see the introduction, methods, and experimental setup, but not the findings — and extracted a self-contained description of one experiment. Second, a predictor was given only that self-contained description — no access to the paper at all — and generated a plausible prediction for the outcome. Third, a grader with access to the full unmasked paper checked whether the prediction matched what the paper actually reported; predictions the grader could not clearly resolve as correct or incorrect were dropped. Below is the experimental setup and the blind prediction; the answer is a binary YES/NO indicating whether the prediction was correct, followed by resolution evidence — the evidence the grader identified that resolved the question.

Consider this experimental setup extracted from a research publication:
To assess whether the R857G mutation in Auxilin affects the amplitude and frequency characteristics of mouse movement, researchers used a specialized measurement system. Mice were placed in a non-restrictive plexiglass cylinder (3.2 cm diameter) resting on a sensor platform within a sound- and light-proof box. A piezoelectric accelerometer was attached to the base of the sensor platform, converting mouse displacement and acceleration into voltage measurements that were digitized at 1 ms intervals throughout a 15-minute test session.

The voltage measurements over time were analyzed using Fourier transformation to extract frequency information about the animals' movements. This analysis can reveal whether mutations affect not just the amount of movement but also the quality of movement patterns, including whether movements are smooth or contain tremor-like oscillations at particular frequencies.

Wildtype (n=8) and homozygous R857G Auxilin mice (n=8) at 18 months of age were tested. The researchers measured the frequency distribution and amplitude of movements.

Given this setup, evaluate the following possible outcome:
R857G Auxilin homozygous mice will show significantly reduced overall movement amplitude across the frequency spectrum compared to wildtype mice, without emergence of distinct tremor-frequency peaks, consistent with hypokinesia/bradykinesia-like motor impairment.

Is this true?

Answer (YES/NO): YES